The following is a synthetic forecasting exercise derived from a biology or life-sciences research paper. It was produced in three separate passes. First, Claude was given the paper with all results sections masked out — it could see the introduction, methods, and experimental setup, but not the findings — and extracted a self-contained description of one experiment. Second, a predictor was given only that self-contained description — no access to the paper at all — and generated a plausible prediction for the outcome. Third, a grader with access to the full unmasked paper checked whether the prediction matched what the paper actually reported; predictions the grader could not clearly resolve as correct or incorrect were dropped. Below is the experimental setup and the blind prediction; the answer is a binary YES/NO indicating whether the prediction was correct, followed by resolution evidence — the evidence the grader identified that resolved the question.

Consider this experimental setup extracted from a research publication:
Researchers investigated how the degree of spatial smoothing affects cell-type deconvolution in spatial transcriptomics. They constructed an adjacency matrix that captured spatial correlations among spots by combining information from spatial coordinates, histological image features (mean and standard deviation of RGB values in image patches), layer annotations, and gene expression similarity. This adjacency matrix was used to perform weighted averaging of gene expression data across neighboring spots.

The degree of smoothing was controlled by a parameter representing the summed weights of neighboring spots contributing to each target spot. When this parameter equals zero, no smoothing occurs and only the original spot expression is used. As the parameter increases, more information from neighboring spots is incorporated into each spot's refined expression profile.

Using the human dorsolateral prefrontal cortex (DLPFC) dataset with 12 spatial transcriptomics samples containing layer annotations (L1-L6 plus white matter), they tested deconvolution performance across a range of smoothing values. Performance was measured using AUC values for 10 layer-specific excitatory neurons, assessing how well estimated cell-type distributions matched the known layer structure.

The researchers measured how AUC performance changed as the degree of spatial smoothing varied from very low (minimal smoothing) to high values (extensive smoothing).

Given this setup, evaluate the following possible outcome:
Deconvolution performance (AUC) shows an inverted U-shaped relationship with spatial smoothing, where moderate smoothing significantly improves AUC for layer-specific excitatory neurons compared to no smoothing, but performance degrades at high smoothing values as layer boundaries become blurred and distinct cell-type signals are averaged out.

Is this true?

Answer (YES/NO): YES